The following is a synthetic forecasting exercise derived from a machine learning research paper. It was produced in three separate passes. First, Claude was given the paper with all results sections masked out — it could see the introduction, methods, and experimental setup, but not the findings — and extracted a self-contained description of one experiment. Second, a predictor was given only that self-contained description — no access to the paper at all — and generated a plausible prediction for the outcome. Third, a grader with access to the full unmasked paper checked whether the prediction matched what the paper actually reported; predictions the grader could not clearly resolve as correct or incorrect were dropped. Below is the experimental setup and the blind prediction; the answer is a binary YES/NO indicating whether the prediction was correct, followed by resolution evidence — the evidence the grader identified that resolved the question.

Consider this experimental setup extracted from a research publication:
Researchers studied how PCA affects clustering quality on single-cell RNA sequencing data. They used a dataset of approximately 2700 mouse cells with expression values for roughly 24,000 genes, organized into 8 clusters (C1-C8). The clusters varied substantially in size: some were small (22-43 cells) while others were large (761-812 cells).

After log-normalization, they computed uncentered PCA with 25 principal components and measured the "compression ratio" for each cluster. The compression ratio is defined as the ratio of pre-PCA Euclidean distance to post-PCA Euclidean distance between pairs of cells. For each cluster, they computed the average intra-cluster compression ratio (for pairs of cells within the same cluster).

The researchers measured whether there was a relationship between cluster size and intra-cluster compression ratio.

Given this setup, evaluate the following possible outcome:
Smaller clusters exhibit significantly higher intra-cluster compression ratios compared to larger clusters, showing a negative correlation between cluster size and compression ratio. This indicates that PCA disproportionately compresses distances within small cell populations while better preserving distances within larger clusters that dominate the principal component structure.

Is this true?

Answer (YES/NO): YES